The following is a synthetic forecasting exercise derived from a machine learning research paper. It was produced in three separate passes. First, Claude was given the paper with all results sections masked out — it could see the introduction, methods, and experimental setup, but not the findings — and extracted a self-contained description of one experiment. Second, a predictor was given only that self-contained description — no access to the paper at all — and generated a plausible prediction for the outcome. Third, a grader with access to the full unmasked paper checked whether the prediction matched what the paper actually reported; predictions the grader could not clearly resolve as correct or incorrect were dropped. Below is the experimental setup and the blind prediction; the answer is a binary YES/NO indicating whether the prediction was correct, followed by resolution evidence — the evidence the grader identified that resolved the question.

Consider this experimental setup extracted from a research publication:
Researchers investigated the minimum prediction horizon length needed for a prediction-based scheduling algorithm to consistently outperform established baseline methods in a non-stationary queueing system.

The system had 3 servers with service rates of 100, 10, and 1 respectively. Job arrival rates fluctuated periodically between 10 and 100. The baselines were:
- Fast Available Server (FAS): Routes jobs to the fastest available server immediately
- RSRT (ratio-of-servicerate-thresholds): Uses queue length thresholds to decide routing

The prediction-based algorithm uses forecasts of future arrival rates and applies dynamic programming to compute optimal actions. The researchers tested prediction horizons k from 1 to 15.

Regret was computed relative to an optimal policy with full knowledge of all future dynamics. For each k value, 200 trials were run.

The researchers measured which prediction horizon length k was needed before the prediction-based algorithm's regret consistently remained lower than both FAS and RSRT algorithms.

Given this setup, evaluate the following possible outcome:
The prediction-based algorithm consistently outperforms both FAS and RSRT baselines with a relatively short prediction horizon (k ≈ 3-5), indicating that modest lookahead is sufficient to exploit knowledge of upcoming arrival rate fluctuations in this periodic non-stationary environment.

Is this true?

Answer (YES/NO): NO